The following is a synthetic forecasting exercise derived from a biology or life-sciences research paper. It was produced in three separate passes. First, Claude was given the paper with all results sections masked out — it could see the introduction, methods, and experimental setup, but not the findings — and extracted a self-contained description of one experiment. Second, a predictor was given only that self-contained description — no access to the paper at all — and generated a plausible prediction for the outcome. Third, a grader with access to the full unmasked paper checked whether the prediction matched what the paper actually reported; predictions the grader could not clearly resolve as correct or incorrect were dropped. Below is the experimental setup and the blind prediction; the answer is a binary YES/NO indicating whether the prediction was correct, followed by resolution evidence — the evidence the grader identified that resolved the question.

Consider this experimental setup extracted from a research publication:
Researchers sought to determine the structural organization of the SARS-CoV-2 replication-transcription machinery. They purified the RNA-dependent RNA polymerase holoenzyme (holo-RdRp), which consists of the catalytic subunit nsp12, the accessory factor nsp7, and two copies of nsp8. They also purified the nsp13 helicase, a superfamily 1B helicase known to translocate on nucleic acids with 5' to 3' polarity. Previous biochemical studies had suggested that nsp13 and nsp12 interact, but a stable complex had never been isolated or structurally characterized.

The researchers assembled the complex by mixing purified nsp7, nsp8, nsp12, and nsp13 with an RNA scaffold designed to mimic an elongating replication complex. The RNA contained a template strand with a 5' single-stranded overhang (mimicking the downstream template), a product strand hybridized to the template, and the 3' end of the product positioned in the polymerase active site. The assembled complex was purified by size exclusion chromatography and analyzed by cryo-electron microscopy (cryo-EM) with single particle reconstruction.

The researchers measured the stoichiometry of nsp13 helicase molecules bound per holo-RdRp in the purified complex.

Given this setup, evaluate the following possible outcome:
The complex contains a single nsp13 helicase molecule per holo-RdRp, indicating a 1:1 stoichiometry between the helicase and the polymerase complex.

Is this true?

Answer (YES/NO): YES